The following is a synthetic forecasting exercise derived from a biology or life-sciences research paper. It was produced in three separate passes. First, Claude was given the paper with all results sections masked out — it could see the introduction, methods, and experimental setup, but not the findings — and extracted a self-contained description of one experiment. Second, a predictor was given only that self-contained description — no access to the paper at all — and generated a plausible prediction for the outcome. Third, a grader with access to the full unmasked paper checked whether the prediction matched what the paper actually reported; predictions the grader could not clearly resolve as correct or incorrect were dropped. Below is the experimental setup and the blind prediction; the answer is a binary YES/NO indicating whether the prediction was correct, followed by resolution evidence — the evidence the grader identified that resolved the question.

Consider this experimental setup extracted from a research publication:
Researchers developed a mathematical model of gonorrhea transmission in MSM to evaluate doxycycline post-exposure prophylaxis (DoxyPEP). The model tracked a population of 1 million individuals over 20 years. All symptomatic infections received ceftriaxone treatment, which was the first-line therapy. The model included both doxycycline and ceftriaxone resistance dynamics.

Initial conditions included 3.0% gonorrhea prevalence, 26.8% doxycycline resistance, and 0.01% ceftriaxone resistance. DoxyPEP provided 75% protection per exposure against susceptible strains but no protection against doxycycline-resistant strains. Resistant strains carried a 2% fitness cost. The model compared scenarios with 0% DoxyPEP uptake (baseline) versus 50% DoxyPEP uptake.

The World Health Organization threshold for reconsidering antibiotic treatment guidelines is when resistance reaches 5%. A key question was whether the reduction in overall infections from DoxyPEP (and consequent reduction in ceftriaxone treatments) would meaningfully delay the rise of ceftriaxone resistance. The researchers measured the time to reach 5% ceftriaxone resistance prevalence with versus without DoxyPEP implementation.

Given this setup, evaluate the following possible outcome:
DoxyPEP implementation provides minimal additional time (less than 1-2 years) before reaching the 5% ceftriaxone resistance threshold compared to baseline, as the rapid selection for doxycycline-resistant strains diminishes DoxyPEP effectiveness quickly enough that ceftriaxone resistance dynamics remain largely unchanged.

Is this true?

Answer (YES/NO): YES